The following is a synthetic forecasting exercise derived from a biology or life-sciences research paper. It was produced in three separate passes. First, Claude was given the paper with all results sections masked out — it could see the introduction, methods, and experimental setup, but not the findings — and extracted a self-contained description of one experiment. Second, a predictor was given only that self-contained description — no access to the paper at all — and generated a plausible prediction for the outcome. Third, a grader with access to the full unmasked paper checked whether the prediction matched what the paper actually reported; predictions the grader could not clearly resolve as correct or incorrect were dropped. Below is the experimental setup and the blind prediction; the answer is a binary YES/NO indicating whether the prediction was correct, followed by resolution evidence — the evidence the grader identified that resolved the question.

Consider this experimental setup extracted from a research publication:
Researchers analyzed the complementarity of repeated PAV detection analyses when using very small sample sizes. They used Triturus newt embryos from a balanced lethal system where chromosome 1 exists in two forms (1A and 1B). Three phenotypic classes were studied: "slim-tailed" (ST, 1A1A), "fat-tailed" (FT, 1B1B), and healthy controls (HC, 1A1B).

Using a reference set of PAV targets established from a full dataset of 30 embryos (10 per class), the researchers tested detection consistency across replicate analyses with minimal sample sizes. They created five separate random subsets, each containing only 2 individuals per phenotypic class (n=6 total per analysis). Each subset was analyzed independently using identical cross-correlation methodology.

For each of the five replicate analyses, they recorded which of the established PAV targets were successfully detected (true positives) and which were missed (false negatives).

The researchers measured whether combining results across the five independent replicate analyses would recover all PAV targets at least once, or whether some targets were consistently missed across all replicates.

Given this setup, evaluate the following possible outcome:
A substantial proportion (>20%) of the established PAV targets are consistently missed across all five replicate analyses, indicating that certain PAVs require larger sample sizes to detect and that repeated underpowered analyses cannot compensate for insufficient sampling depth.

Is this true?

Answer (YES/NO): NO